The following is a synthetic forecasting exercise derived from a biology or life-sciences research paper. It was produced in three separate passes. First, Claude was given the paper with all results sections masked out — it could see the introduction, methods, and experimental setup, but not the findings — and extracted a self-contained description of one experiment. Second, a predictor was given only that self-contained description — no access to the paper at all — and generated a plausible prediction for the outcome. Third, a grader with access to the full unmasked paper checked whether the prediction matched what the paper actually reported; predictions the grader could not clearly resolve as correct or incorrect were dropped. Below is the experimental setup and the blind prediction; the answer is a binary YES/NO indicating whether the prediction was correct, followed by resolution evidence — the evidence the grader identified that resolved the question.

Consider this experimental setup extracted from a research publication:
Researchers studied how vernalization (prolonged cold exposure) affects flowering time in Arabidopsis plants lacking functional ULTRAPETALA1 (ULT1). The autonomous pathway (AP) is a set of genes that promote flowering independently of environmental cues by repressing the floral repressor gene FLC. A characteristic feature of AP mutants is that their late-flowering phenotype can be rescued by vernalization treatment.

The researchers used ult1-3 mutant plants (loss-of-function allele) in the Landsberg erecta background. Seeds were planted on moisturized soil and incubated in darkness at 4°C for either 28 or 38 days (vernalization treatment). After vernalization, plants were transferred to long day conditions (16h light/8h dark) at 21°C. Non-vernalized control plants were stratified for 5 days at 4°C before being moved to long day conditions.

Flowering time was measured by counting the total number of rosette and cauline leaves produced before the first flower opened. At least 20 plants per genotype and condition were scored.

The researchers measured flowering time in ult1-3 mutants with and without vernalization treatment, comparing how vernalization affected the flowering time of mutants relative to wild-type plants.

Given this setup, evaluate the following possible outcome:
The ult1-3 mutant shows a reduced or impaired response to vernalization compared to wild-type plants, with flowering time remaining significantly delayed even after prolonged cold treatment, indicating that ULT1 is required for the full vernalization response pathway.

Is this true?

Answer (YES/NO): NO